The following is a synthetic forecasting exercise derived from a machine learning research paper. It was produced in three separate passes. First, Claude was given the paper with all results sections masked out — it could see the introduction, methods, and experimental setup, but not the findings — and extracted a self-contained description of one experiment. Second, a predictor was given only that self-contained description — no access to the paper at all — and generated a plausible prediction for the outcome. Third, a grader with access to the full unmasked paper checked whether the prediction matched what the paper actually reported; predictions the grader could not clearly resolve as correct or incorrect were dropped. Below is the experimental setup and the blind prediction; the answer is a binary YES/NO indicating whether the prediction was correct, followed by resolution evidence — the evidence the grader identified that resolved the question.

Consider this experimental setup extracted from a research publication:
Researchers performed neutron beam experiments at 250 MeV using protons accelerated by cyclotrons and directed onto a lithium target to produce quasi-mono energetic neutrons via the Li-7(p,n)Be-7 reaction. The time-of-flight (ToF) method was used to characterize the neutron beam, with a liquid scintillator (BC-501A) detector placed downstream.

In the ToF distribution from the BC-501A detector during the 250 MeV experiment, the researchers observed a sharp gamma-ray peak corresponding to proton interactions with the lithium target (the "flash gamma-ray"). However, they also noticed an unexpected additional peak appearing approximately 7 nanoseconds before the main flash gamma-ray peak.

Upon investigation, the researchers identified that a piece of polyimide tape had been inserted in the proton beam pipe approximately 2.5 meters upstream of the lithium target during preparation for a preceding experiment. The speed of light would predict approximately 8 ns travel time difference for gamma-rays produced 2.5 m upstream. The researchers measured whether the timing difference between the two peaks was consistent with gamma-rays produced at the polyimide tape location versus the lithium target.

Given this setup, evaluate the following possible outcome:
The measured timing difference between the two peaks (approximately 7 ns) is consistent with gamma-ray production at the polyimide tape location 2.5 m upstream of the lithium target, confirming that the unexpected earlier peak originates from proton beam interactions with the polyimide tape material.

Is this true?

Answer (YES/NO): YES